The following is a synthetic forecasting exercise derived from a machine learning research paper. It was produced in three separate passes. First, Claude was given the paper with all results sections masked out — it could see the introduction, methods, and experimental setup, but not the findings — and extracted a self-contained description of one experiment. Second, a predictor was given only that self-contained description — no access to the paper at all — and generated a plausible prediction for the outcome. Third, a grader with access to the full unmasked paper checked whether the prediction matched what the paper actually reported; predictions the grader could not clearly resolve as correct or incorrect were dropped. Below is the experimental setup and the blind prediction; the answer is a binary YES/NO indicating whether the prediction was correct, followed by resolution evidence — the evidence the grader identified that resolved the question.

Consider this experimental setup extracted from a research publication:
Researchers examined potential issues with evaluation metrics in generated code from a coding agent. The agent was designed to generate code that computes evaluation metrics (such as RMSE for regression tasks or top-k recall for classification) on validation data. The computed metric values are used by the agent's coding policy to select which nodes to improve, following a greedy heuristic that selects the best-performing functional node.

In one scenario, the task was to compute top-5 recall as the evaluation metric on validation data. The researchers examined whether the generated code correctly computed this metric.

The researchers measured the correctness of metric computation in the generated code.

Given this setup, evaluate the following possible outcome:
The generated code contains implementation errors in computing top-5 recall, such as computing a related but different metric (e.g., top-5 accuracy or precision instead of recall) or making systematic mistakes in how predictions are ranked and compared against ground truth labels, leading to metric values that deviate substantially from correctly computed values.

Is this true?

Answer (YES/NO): NO